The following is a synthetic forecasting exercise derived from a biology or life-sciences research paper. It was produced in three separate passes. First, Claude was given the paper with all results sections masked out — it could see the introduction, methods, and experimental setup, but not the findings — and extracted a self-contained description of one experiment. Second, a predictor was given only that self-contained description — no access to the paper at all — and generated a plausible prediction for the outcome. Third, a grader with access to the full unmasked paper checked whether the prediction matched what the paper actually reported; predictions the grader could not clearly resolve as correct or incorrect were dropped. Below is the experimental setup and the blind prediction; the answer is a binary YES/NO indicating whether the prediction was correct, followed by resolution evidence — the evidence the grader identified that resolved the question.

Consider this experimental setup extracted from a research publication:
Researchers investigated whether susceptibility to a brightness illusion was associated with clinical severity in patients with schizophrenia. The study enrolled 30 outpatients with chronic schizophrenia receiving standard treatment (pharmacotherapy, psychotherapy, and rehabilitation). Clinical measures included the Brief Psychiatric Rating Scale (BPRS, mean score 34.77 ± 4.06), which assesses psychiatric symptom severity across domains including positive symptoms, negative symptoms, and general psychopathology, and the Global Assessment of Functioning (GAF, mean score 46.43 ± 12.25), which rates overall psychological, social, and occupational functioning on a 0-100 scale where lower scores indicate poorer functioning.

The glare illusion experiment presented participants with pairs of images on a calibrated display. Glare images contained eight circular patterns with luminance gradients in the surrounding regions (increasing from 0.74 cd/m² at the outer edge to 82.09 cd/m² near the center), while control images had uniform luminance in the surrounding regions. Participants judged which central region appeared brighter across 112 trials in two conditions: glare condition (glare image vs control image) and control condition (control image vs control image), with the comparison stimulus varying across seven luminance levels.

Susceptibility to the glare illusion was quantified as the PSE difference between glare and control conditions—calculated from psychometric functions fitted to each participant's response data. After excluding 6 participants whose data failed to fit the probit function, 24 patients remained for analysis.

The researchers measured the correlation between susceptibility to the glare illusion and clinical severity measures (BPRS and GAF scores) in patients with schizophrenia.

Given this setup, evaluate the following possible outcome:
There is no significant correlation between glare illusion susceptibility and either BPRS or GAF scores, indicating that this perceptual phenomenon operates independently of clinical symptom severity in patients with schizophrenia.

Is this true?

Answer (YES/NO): YES